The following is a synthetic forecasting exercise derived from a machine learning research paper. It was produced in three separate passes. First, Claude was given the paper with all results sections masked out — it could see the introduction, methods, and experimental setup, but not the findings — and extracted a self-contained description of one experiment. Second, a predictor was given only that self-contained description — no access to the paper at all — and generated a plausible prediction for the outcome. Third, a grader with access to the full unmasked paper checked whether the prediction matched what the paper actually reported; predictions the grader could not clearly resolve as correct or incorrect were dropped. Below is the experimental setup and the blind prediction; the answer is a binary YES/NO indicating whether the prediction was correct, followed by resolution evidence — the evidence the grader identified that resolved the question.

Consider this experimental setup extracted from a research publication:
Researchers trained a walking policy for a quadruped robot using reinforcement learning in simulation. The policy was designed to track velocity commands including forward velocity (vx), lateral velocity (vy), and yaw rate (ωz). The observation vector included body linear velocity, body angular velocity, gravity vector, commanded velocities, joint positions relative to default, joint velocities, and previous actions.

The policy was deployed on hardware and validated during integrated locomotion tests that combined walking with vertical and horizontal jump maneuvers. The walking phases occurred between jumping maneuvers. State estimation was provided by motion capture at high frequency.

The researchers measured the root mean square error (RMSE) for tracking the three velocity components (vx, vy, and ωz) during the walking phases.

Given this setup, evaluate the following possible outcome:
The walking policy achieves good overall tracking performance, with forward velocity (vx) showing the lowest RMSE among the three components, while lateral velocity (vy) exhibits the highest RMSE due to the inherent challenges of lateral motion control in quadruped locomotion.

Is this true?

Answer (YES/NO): NO